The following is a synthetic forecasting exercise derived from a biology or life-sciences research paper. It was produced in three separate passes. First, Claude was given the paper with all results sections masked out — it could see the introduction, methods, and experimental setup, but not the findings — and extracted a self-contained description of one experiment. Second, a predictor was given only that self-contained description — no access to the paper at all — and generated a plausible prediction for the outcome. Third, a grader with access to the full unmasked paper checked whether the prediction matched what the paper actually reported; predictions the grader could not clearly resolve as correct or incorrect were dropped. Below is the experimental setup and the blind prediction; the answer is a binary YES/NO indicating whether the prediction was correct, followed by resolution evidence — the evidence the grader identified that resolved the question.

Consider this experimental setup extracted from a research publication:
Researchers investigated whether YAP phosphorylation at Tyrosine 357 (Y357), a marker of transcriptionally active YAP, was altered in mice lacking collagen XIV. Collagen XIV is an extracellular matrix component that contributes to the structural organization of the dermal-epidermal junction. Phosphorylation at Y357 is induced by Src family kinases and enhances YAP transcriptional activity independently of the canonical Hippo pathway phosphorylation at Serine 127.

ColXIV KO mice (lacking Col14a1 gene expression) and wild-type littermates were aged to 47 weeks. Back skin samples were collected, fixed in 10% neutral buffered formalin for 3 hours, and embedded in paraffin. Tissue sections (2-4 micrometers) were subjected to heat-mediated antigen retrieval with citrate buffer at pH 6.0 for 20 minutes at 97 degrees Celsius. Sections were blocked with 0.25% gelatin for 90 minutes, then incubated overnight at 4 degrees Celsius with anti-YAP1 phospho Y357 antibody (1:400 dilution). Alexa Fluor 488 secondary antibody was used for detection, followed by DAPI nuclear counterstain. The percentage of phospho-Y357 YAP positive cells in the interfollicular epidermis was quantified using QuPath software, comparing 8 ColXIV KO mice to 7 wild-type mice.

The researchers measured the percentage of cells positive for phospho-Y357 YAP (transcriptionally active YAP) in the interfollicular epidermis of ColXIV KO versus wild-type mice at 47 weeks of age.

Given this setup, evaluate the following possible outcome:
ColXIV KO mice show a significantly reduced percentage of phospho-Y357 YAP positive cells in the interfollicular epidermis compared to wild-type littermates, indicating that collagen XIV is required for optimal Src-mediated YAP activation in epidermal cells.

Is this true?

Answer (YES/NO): NO